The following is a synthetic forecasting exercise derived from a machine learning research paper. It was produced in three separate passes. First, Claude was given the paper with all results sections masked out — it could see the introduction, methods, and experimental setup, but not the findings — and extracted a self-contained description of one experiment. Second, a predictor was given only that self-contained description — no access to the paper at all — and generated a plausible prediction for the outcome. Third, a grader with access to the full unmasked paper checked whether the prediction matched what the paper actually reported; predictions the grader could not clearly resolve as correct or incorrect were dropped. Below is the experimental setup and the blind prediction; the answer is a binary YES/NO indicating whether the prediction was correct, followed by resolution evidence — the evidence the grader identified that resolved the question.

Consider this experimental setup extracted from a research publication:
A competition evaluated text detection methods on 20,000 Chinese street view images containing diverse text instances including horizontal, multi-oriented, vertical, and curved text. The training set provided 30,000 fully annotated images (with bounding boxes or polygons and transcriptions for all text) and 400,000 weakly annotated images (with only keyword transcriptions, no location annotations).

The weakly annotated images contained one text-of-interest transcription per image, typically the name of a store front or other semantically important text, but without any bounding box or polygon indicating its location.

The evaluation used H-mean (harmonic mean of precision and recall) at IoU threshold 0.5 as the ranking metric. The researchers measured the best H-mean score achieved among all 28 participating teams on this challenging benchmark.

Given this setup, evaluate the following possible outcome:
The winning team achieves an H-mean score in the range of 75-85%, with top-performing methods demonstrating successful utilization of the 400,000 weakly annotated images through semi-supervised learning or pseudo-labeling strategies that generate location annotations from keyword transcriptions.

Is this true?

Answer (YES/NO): NO